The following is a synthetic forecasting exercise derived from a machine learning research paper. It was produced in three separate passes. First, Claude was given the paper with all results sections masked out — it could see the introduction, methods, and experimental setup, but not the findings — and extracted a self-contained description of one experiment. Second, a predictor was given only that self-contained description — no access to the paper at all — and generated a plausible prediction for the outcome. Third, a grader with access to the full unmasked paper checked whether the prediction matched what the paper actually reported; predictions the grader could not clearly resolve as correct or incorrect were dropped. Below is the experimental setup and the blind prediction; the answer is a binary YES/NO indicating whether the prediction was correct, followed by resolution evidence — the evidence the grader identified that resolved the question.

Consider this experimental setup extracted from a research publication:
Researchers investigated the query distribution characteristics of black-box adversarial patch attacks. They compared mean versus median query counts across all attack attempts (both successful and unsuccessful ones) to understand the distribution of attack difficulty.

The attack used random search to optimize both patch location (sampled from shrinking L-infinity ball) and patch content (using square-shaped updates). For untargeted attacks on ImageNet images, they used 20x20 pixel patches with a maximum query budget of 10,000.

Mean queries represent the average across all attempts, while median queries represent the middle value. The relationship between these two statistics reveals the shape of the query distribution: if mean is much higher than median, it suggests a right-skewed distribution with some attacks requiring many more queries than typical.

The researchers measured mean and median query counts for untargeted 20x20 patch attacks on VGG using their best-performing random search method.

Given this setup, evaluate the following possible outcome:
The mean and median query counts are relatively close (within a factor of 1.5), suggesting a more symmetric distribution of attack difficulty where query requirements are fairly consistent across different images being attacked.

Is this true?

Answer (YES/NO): NO